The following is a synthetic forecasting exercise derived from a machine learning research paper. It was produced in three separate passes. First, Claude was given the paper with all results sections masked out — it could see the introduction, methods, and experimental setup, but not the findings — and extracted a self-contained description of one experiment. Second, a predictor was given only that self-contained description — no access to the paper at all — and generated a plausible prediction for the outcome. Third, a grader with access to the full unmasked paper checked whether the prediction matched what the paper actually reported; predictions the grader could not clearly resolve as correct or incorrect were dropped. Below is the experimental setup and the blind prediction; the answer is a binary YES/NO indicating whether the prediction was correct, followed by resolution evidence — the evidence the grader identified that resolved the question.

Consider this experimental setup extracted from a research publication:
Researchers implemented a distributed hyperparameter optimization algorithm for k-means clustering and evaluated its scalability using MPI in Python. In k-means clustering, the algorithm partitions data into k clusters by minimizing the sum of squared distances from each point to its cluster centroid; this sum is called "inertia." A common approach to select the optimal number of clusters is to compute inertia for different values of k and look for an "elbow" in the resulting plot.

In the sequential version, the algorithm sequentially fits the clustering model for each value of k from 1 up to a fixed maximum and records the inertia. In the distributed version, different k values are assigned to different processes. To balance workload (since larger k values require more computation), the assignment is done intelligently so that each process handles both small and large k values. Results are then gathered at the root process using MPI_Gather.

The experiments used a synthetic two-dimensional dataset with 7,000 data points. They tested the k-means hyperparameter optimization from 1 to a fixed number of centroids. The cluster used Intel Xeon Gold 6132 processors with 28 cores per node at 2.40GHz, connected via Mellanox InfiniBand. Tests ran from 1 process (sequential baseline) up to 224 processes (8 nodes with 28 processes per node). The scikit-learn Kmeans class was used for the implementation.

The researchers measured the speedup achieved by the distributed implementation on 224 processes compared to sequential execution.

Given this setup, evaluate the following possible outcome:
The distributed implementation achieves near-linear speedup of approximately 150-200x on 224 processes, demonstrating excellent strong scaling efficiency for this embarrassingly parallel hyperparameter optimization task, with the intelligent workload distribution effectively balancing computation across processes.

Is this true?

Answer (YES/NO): NO